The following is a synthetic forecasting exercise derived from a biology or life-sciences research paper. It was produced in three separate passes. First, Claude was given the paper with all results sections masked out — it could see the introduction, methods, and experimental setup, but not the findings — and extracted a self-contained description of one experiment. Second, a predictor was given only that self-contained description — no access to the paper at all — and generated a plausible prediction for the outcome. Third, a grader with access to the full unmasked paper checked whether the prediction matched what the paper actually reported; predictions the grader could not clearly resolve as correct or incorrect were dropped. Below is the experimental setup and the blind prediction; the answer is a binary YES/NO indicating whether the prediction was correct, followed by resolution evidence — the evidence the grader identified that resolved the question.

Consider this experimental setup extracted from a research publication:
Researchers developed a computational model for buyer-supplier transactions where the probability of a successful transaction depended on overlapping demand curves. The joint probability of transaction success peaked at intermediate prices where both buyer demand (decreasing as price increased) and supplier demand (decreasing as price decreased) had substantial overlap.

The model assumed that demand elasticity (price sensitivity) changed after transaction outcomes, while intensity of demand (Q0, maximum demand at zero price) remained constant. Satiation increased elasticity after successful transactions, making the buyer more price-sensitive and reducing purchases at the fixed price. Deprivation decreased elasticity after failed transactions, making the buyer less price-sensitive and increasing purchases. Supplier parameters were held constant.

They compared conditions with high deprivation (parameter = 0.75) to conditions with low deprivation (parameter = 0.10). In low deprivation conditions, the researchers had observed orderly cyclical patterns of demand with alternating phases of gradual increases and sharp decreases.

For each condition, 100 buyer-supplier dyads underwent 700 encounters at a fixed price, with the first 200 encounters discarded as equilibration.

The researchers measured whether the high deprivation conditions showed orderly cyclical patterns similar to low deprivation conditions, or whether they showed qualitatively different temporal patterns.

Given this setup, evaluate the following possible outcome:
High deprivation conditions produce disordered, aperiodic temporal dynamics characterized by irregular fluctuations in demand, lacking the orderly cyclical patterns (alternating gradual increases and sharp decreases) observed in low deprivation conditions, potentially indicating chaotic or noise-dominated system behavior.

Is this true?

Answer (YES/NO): YES